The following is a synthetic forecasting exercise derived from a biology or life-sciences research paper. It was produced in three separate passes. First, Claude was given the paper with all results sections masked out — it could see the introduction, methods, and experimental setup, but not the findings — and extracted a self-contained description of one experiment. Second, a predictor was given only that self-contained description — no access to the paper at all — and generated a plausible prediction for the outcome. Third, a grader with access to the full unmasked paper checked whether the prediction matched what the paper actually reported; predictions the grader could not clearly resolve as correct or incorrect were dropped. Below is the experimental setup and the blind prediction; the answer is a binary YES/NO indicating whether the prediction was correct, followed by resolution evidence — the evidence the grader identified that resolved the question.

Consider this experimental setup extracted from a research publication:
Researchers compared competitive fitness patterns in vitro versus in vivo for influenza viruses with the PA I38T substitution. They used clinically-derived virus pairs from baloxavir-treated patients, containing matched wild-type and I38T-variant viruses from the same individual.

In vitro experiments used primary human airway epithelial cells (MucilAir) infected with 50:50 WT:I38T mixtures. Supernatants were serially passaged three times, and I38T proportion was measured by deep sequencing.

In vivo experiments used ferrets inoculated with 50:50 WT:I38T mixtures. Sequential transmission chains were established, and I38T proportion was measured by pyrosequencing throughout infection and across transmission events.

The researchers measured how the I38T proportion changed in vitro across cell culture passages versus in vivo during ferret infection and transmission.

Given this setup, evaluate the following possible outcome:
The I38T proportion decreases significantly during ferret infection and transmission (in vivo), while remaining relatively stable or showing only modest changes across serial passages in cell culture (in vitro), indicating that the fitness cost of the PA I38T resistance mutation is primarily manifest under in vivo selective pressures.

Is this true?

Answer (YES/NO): NO